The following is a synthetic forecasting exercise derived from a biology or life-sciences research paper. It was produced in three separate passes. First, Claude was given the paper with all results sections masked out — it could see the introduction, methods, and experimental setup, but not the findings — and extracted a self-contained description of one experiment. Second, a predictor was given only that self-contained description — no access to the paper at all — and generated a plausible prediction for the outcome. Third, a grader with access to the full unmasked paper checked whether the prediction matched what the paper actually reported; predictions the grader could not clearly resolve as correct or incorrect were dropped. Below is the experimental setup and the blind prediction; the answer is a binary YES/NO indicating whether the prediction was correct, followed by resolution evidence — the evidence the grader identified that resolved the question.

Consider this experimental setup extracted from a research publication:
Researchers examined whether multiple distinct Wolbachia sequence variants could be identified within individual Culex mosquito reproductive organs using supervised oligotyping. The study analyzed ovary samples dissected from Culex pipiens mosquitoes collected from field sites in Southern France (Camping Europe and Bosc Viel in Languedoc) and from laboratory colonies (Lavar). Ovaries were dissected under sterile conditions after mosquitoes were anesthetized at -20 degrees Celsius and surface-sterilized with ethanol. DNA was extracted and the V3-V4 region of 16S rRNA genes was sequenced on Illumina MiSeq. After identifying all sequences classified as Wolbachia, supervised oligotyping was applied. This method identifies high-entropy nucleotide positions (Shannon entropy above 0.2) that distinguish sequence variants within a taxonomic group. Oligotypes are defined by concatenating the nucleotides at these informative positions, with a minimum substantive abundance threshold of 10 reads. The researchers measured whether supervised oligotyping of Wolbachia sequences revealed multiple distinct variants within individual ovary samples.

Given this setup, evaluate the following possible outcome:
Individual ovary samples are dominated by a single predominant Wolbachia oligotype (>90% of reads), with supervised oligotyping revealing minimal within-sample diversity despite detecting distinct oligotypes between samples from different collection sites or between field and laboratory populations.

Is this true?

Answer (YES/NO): NO